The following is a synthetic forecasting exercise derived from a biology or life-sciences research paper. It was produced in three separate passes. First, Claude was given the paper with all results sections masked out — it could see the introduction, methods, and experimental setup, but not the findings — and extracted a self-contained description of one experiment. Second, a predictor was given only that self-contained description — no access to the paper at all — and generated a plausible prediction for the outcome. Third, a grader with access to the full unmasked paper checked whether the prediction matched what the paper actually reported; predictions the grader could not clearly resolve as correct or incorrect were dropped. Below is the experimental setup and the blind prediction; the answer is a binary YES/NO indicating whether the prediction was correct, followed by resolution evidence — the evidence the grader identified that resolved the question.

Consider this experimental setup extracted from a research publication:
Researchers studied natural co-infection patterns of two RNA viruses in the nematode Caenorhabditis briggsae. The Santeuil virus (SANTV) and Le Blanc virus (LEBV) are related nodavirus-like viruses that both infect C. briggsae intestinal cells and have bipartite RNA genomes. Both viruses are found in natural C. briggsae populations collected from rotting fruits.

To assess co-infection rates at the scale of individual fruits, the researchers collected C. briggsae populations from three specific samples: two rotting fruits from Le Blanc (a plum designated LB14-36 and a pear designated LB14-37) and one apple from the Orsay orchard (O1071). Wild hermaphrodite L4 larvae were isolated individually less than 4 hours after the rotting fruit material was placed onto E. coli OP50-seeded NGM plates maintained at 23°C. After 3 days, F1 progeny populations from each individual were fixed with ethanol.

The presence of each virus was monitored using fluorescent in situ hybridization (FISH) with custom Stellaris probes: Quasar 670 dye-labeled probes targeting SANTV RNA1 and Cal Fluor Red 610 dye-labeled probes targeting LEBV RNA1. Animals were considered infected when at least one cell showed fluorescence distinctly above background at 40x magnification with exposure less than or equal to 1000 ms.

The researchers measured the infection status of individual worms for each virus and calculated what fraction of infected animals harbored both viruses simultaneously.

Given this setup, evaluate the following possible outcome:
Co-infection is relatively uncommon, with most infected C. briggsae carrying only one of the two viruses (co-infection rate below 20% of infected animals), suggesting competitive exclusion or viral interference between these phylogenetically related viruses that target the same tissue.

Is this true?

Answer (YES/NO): NO